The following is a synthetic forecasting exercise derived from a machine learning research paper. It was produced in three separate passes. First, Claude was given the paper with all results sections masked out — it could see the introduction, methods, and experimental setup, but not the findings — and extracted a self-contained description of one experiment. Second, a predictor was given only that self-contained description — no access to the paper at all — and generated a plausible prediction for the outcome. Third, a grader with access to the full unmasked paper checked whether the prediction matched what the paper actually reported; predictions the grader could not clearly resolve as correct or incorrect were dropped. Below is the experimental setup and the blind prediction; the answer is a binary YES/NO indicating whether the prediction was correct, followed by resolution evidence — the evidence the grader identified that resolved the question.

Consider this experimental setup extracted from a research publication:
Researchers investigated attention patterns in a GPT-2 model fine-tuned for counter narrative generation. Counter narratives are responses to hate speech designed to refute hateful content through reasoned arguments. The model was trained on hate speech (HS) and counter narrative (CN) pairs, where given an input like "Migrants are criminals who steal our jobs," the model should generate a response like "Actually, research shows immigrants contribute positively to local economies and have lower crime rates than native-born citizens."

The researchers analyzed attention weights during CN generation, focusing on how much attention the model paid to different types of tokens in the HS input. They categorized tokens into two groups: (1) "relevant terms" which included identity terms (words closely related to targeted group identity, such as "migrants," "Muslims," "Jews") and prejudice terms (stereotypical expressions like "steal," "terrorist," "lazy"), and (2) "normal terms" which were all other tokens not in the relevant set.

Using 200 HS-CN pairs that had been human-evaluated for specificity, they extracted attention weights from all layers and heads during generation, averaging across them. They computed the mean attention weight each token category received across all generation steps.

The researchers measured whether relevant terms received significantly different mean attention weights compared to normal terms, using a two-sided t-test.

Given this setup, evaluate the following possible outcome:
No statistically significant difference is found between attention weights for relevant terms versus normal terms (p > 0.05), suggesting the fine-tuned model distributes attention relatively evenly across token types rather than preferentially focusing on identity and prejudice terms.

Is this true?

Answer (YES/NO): NO